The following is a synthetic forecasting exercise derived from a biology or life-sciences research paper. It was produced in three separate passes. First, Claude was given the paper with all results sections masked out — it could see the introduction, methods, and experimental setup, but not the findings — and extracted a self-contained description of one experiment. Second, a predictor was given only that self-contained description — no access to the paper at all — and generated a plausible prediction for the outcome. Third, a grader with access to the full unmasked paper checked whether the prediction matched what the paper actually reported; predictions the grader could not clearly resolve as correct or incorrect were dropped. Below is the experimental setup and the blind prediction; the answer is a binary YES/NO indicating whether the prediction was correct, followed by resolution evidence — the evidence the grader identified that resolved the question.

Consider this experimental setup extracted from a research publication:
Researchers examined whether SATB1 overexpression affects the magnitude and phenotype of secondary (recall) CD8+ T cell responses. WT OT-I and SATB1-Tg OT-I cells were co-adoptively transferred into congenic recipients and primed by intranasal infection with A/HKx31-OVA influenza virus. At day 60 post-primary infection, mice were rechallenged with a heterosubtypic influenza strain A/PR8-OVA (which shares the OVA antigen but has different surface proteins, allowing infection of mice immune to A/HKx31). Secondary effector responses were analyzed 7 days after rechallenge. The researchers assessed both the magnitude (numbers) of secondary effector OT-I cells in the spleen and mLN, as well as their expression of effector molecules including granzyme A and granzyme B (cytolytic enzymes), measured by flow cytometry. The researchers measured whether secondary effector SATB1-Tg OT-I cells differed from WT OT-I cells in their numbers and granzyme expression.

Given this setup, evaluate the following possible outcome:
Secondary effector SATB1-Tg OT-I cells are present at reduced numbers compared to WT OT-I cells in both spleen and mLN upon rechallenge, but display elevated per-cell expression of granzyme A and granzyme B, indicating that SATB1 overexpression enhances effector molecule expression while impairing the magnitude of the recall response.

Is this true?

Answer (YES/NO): NO